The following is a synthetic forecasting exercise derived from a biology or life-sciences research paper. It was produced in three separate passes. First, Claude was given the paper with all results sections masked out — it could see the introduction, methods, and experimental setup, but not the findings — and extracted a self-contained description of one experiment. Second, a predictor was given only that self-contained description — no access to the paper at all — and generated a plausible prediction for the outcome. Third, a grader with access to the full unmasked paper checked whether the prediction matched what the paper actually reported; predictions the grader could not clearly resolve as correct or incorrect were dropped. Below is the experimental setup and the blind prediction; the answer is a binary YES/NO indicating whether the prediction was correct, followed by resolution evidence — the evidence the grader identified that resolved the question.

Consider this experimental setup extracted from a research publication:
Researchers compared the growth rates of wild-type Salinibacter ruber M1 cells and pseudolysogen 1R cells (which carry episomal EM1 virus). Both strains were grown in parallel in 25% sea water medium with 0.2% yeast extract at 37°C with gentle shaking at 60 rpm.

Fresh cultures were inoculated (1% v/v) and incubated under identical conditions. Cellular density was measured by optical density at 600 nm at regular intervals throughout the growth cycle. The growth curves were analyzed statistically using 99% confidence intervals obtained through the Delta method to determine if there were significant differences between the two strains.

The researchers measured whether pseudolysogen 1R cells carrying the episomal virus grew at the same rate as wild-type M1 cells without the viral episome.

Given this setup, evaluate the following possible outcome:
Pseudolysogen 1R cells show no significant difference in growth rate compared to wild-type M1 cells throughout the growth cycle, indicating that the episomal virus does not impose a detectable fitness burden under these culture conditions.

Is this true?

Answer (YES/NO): YES